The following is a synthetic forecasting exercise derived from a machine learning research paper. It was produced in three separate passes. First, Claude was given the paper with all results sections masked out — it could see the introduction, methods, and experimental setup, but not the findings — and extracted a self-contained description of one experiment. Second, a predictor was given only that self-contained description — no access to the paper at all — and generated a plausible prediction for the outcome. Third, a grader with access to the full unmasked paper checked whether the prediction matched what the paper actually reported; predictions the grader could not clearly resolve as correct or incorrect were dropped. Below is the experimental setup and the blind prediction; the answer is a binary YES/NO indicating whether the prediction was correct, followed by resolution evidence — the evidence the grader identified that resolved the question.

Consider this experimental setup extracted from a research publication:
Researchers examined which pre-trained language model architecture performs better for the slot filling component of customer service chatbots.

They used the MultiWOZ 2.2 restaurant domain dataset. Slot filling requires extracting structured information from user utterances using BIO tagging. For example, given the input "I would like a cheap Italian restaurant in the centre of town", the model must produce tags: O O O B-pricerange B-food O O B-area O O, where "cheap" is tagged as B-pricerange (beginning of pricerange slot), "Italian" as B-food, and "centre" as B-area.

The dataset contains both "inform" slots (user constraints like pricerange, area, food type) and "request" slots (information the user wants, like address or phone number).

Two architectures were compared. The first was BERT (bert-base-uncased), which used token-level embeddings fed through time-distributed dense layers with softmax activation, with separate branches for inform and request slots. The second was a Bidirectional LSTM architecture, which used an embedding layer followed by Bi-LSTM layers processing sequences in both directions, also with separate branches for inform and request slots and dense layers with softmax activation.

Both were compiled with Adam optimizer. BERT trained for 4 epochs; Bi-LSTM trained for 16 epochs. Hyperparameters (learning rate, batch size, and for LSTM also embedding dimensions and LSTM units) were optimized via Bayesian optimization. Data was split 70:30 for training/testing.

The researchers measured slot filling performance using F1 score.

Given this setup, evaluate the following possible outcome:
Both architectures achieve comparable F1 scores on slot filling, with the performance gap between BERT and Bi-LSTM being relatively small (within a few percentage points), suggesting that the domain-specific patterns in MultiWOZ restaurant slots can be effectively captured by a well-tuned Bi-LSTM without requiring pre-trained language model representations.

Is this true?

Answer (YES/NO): NO